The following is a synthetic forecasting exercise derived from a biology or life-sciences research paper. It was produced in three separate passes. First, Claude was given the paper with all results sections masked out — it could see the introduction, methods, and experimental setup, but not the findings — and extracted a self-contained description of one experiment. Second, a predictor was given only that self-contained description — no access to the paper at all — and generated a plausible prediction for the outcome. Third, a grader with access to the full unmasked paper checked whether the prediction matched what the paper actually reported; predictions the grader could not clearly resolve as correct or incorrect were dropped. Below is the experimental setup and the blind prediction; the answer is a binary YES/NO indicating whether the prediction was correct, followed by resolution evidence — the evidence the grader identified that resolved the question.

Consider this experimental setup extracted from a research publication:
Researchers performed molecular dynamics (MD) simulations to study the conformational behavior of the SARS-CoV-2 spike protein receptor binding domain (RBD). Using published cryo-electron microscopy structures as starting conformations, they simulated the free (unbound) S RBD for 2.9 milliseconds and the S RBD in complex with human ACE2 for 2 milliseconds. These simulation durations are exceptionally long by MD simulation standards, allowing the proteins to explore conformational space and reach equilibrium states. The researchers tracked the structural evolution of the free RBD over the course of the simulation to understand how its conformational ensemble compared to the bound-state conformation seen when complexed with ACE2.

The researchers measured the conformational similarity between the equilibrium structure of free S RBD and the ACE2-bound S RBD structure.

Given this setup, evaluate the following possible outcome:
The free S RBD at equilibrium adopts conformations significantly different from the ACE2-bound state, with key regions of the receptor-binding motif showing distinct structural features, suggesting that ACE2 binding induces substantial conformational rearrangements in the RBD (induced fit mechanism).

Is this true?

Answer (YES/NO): NO